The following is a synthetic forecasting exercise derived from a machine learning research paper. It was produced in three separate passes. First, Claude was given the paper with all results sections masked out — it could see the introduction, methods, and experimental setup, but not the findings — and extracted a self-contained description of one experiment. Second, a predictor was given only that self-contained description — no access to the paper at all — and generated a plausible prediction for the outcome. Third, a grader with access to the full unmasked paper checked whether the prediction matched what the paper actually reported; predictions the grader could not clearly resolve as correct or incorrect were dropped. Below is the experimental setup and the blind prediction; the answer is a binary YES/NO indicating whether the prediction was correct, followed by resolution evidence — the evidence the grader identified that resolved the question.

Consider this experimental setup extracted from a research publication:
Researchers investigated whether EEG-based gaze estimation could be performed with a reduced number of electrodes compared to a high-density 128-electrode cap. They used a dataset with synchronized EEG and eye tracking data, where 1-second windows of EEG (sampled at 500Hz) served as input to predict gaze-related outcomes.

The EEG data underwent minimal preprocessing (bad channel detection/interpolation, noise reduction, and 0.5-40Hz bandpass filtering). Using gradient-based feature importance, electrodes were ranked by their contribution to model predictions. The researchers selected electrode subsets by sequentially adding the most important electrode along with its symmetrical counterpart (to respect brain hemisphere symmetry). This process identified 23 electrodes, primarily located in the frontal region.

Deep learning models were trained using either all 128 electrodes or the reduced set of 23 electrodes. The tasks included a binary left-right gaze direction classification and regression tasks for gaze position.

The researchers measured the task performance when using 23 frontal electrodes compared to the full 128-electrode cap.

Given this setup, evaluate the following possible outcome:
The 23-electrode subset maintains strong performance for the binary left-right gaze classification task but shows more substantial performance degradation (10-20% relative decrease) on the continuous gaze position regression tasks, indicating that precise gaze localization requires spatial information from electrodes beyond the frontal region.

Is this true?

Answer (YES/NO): NO